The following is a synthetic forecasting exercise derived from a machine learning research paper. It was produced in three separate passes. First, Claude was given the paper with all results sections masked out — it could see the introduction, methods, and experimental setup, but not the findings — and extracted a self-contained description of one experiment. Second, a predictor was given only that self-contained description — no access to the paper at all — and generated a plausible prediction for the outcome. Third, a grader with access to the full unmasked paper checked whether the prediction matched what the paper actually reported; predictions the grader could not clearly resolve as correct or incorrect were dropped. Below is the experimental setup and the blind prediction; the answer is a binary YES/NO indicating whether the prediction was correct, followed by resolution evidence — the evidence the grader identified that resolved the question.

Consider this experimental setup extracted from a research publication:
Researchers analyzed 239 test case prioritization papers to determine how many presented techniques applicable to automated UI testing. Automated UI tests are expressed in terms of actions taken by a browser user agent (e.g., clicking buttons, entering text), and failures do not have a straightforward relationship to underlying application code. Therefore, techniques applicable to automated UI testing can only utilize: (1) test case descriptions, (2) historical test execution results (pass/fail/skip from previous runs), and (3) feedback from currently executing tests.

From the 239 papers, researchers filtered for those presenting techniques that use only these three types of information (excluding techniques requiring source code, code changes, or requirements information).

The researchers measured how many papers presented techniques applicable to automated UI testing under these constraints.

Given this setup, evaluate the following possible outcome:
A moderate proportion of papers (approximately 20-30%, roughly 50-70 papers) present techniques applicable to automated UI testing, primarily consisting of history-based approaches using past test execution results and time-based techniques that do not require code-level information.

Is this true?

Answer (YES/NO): NO